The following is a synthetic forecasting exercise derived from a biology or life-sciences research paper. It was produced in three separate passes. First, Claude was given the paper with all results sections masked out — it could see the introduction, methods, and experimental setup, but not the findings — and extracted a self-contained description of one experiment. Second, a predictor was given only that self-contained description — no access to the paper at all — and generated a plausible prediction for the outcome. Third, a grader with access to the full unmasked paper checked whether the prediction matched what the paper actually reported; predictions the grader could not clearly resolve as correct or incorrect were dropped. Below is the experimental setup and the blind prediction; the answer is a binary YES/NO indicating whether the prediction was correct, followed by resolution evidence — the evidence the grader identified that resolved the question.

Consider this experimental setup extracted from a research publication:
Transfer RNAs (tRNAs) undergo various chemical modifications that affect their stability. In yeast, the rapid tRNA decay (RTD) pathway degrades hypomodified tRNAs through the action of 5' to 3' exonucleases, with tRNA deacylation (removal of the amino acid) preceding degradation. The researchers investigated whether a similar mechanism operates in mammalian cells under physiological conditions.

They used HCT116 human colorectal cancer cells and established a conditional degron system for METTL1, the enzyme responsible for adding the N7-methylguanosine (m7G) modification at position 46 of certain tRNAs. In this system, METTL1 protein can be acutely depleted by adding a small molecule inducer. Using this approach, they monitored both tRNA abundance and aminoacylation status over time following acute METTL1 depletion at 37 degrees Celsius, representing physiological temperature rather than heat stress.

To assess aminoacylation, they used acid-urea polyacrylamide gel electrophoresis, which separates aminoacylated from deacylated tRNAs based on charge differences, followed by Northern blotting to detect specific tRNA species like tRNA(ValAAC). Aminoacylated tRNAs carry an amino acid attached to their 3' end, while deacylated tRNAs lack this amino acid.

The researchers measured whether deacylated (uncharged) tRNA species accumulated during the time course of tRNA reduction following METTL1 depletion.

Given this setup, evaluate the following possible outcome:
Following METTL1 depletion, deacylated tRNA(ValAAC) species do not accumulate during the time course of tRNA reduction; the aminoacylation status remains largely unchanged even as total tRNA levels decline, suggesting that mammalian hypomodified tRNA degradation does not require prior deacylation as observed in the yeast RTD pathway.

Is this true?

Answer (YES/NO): YES